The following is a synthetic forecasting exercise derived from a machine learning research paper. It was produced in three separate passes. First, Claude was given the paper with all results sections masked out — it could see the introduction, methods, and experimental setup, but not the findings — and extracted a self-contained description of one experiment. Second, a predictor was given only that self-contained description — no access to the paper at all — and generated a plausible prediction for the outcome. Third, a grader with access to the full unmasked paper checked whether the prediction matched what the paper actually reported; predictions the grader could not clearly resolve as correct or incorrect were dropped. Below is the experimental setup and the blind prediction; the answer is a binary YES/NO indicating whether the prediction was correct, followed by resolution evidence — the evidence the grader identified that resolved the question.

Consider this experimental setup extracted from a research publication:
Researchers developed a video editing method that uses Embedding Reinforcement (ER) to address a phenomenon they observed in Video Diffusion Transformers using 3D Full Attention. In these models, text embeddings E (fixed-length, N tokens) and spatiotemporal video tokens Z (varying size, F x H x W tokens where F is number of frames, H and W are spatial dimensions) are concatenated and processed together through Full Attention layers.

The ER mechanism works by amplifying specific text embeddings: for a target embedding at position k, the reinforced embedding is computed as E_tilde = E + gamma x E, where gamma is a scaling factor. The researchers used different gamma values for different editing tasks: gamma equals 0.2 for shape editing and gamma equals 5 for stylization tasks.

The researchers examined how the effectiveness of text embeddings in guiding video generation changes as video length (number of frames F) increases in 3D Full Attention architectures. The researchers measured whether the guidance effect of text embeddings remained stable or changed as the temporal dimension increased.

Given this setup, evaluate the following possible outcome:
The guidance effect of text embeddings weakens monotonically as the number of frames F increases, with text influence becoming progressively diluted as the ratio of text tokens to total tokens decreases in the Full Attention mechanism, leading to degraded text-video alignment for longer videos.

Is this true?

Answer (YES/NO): YES